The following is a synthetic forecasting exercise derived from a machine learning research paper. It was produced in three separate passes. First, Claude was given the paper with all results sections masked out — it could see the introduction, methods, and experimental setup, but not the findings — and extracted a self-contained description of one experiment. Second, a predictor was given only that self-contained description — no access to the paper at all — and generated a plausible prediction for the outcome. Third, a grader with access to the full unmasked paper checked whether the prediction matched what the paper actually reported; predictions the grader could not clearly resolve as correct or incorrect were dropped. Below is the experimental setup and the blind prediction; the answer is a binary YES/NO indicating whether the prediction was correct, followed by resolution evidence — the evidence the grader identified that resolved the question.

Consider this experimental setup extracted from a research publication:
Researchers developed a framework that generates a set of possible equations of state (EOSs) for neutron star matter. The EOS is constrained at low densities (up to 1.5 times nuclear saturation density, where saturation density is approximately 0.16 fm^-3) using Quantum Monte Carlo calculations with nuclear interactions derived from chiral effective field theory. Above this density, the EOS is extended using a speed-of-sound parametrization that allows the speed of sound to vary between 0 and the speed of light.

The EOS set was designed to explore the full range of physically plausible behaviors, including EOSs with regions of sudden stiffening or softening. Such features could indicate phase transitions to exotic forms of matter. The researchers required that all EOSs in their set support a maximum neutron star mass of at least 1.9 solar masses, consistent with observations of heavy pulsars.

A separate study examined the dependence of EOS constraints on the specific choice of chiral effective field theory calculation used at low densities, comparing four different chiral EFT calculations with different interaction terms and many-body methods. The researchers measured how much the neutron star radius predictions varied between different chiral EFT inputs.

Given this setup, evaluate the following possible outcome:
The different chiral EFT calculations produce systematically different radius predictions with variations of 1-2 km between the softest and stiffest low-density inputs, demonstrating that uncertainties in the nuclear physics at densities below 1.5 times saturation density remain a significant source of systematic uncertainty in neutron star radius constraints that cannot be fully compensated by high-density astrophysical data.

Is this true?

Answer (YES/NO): NO